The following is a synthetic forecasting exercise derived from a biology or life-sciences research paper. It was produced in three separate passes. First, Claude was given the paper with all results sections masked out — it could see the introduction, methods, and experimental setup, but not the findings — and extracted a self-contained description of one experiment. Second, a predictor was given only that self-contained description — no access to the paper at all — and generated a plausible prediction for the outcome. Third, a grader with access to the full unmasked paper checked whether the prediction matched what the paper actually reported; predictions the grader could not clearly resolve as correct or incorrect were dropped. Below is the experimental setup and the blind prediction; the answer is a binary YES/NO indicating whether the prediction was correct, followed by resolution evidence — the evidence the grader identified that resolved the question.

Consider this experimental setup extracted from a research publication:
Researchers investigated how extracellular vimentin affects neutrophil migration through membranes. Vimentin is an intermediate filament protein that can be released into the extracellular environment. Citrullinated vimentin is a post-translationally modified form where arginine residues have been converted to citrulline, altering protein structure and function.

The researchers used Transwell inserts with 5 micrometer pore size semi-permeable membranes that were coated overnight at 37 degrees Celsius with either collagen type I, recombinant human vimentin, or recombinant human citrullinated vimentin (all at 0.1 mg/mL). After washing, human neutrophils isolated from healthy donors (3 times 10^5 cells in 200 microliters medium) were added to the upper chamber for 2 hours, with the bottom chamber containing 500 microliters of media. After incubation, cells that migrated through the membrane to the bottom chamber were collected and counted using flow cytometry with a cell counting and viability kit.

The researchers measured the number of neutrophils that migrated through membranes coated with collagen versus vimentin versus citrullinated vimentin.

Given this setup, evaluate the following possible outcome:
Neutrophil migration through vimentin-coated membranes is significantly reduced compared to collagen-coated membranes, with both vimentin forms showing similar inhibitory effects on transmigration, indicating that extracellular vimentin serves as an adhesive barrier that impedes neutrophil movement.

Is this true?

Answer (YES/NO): NO